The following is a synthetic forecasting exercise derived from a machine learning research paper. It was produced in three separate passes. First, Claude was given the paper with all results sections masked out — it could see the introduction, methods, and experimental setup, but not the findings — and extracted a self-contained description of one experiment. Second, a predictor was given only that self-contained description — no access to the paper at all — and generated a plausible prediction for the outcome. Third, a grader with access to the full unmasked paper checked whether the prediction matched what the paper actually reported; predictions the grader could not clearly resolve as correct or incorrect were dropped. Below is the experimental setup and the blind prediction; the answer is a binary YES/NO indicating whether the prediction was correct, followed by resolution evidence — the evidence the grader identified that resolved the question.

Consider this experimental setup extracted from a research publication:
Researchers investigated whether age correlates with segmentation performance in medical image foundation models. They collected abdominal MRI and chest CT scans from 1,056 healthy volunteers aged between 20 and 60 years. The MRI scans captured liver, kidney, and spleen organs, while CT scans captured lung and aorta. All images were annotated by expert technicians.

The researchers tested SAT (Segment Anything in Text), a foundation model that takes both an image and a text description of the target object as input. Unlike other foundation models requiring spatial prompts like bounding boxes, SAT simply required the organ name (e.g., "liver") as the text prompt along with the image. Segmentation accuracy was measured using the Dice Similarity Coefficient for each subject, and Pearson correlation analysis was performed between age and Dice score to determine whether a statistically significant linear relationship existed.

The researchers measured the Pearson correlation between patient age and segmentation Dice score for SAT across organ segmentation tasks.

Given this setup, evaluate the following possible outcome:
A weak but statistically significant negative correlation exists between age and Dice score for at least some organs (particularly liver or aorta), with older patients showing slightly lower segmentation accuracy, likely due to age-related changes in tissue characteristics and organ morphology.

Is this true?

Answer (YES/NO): NO